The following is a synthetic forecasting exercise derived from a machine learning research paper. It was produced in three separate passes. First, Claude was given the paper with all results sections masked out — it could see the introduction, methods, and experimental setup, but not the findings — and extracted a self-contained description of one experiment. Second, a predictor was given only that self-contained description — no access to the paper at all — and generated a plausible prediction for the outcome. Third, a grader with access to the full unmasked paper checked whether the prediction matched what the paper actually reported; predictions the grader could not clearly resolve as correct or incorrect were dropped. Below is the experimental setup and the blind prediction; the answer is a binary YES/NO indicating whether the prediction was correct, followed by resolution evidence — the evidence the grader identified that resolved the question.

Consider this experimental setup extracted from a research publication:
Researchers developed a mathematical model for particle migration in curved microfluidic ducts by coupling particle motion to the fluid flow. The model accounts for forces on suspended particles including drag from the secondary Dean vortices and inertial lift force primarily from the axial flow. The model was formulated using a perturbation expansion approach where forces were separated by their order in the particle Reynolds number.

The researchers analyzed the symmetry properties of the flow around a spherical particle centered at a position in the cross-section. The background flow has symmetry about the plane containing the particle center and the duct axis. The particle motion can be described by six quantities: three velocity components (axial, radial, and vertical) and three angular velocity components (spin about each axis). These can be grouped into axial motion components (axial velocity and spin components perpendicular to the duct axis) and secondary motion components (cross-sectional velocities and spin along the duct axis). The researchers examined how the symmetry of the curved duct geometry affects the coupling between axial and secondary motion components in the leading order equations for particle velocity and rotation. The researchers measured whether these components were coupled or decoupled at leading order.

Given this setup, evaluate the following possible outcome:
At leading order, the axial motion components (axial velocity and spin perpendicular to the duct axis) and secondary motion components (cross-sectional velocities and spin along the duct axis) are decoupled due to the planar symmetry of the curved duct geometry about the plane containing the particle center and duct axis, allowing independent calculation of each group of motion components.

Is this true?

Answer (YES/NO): YES